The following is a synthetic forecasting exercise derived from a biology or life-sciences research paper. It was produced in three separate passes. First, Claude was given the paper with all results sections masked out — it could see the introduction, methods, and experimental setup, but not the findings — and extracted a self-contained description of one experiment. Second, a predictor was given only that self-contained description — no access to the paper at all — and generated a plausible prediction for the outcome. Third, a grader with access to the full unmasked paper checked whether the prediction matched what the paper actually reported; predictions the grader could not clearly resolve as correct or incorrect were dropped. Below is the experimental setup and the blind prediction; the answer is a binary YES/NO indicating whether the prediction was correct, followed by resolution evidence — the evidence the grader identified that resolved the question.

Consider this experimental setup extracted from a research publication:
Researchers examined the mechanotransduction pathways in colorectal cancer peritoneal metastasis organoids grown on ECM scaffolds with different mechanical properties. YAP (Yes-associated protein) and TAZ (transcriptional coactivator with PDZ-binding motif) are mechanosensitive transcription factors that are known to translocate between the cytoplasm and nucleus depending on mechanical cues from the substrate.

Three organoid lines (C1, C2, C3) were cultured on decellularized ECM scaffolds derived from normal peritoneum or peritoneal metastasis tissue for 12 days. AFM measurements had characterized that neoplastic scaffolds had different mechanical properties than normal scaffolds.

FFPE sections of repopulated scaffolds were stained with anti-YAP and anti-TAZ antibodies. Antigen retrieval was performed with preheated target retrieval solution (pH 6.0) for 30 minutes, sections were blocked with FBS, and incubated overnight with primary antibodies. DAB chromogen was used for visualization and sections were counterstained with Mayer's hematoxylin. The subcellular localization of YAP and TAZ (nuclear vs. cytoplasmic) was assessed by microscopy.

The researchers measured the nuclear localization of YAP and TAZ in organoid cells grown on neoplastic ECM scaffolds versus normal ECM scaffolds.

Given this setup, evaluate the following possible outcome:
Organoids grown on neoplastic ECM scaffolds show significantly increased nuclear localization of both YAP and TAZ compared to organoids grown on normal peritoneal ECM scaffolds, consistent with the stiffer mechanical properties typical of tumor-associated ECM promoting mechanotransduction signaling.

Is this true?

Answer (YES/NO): NO